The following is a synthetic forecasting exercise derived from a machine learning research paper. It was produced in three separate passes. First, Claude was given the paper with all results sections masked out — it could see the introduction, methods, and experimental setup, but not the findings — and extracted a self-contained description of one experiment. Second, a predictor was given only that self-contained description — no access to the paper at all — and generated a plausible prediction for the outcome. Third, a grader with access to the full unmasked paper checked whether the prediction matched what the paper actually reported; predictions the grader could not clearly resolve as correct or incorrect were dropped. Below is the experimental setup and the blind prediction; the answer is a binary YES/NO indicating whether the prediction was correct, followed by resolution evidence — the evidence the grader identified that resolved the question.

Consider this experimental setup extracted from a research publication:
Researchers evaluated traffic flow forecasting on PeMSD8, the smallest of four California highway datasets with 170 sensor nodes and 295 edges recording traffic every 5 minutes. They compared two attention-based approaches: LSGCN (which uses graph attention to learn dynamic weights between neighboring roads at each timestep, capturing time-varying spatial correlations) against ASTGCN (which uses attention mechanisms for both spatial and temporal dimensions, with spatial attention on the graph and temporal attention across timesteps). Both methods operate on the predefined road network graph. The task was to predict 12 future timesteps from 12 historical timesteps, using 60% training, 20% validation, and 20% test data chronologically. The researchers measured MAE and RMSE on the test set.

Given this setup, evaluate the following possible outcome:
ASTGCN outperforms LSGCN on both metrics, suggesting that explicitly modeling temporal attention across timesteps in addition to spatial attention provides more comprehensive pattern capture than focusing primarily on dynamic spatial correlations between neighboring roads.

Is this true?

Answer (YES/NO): NO